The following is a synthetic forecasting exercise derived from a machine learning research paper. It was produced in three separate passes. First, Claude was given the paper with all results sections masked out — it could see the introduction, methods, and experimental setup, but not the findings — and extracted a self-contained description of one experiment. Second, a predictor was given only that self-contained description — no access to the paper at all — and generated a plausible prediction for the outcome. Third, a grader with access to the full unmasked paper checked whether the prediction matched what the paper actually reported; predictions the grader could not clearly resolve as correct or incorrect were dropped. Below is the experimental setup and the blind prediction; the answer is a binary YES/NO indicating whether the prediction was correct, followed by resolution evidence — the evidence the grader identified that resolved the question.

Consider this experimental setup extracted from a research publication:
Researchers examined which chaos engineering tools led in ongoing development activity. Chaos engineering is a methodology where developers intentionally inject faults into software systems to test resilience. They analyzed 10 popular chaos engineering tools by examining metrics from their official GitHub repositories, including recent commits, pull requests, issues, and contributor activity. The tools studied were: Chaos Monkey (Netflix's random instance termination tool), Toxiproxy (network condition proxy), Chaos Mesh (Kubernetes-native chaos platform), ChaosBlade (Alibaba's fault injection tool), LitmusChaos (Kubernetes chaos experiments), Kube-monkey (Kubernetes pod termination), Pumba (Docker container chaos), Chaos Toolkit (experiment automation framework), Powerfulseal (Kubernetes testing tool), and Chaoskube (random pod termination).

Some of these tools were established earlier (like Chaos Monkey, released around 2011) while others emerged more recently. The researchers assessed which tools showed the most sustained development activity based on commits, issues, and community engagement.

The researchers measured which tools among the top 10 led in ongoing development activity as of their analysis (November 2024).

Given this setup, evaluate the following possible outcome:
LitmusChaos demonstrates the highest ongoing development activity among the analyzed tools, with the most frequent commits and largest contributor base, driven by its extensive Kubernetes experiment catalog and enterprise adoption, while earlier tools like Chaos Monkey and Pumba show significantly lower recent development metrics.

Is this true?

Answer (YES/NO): NO